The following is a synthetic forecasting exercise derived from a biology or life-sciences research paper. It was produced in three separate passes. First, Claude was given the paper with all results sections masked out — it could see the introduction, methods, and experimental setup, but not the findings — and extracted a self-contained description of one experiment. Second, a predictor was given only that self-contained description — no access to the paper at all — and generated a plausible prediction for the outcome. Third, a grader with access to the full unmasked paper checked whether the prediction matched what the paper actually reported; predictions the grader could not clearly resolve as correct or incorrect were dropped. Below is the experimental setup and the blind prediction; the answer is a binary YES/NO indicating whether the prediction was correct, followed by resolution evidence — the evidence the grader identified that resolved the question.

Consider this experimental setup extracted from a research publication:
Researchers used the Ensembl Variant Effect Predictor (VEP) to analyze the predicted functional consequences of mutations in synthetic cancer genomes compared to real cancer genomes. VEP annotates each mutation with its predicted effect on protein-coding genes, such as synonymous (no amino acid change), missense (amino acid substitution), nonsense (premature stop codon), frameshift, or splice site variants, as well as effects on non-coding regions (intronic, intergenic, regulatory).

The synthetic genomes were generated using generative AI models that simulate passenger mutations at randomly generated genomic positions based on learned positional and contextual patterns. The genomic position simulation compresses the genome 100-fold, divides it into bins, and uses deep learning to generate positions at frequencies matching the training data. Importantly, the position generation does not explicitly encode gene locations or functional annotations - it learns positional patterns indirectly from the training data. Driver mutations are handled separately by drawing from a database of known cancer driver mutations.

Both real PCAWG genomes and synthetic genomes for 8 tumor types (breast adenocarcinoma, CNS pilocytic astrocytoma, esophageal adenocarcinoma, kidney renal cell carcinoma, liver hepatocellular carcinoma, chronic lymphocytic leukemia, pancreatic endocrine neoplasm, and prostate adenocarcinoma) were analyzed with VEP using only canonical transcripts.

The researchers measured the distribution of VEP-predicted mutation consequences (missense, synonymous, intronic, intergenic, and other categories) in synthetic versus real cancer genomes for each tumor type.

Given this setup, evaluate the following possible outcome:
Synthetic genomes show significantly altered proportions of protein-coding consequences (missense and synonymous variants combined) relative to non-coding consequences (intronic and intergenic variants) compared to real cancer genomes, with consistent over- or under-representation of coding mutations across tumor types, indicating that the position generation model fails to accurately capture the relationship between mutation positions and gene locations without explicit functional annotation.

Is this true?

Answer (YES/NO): NO